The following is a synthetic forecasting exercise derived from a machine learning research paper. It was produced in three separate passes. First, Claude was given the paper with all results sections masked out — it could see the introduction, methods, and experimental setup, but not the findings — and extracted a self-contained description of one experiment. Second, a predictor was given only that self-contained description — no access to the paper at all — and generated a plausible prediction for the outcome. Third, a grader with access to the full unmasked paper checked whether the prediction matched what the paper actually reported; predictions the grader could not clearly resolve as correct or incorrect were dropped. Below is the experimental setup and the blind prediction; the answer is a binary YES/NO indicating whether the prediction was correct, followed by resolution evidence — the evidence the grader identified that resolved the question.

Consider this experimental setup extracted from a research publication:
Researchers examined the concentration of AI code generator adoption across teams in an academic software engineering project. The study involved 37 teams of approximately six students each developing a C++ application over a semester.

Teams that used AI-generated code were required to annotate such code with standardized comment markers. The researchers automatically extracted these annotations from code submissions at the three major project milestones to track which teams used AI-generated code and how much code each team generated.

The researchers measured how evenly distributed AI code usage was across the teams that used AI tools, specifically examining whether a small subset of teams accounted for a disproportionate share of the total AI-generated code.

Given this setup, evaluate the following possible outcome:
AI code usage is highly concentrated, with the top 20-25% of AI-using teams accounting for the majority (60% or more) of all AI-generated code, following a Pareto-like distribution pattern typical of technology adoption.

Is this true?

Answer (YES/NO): NO